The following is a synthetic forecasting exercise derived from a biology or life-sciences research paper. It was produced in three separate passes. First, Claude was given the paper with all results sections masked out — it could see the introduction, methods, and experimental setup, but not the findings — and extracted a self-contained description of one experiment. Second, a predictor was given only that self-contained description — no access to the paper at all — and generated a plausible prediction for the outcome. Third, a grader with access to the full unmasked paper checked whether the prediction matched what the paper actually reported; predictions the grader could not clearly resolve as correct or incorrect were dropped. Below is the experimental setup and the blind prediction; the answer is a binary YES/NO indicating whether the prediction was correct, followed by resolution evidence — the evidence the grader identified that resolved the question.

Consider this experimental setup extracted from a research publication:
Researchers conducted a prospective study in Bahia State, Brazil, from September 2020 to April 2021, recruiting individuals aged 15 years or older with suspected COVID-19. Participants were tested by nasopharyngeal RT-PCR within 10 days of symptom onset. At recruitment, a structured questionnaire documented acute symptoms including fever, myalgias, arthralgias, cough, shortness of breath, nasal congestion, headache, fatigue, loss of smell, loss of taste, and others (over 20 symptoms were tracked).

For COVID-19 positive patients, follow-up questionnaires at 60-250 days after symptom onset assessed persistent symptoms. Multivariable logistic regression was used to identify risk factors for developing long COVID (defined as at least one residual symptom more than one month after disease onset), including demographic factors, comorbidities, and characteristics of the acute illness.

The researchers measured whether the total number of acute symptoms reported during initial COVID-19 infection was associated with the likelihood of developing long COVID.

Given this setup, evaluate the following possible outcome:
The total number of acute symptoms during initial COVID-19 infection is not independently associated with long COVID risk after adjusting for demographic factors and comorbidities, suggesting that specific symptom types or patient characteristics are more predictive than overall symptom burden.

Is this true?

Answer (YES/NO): NO